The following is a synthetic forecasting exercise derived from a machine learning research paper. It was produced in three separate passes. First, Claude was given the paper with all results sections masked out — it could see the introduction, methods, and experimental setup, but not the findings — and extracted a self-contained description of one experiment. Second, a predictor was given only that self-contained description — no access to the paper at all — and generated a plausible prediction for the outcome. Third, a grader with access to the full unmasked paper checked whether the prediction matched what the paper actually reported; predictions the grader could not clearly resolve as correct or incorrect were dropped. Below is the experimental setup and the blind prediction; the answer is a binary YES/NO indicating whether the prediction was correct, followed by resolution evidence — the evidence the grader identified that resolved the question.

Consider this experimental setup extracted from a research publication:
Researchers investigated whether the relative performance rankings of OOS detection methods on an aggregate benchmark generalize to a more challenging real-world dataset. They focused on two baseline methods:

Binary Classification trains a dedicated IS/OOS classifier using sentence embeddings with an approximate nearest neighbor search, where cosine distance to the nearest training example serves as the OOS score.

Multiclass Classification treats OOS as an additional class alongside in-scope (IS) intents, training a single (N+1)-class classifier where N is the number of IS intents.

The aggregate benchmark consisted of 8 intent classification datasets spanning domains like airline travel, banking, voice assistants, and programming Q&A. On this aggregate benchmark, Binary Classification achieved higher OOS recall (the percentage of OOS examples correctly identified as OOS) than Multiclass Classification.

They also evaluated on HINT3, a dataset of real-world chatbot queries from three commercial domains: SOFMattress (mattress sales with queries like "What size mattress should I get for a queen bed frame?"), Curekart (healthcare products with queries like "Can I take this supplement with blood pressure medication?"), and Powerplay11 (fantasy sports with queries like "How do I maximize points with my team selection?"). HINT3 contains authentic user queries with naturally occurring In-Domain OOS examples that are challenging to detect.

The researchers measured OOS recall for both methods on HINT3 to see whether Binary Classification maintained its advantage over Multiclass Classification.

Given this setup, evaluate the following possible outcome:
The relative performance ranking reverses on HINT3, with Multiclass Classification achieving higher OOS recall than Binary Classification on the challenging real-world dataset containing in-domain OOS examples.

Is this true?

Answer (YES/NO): YES